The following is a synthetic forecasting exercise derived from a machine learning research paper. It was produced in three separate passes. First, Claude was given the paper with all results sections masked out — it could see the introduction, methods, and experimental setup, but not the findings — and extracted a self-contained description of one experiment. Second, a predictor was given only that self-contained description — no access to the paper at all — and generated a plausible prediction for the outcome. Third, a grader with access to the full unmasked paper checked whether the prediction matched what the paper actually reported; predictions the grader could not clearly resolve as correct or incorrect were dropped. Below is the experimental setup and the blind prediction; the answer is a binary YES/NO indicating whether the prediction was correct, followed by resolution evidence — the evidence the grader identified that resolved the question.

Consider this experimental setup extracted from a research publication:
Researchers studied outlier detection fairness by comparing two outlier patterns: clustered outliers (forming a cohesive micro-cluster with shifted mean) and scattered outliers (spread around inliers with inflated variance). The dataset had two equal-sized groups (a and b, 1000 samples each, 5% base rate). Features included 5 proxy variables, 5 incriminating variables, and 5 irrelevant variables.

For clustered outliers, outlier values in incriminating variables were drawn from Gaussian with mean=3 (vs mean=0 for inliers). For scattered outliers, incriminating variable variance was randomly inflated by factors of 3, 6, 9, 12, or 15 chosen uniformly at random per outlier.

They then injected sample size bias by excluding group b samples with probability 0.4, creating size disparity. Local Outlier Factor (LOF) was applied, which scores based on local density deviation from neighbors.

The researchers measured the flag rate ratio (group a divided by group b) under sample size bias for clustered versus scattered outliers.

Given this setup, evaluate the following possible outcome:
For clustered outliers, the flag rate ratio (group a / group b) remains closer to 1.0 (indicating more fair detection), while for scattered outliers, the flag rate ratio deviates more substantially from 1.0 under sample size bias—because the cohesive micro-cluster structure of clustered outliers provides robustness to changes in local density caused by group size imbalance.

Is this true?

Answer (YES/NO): NO